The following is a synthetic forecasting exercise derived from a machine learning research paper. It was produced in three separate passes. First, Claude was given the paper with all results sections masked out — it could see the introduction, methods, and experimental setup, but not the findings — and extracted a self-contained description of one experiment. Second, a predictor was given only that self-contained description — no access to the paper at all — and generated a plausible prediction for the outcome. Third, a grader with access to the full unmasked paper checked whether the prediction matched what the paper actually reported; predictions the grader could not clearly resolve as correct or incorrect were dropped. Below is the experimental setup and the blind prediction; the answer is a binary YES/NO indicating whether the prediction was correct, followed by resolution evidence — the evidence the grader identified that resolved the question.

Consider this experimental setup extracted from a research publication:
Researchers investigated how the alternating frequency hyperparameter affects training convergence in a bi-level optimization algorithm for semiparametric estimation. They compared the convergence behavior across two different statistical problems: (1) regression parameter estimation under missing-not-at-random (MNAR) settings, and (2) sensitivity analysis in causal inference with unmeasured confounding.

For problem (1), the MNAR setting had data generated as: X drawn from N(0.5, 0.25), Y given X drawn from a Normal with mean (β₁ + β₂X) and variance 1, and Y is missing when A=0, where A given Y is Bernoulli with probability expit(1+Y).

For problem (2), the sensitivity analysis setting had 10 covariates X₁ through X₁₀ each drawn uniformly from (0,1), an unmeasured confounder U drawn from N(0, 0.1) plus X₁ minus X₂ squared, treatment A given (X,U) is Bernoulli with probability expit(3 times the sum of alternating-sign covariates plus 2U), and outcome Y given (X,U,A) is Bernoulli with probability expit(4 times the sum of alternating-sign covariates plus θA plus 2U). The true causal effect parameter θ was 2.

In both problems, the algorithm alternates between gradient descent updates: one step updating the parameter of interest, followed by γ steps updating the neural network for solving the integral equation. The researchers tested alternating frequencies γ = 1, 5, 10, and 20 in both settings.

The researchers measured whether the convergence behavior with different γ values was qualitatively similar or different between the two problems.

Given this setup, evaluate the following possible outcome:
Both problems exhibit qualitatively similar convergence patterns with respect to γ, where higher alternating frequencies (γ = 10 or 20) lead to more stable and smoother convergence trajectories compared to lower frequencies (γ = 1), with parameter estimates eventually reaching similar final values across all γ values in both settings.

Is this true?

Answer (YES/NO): NO